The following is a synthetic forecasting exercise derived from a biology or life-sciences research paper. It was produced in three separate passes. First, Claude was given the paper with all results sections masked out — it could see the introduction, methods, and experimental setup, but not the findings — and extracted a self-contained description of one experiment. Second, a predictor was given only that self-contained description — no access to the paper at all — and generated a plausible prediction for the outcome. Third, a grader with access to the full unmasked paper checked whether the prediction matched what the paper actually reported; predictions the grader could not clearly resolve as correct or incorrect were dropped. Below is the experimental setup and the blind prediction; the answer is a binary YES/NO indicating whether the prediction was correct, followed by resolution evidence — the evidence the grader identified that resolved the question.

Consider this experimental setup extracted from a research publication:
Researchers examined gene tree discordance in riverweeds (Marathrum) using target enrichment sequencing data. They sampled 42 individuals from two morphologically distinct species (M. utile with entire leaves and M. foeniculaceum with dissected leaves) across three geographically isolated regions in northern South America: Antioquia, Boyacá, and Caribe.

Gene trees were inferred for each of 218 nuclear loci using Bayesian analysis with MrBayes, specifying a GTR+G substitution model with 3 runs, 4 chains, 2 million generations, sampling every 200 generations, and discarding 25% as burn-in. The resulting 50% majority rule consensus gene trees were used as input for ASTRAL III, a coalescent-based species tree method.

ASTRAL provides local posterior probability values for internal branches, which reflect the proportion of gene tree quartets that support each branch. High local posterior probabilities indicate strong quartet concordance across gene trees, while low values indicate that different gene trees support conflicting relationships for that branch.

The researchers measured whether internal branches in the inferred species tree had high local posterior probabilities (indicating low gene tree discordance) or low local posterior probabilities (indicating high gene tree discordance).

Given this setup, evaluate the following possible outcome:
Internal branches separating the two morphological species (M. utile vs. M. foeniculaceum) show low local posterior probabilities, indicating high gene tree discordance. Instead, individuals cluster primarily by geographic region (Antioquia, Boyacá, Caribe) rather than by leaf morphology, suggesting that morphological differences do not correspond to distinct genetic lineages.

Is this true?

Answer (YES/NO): NO